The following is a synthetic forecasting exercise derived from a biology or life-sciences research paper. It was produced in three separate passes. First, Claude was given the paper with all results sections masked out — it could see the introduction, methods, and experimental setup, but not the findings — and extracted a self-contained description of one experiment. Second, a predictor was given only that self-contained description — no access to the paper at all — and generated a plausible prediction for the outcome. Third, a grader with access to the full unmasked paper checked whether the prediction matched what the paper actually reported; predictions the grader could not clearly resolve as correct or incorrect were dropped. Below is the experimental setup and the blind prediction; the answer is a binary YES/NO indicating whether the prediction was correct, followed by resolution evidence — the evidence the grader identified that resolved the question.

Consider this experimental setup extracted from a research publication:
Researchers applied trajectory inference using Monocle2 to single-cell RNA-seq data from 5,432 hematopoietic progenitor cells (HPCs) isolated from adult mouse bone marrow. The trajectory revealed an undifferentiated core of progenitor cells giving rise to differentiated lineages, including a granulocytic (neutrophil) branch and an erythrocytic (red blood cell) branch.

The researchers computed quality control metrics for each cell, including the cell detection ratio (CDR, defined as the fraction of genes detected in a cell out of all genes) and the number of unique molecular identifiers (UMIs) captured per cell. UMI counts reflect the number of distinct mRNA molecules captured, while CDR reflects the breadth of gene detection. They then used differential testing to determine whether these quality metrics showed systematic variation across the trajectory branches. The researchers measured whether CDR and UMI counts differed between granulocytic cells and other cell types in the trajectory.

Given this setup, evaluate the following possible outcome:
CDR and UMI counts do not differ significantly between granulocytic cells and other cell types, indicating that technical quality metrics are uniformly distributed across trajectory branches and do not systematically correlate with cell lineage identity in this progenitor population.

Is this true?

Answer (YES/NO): NO